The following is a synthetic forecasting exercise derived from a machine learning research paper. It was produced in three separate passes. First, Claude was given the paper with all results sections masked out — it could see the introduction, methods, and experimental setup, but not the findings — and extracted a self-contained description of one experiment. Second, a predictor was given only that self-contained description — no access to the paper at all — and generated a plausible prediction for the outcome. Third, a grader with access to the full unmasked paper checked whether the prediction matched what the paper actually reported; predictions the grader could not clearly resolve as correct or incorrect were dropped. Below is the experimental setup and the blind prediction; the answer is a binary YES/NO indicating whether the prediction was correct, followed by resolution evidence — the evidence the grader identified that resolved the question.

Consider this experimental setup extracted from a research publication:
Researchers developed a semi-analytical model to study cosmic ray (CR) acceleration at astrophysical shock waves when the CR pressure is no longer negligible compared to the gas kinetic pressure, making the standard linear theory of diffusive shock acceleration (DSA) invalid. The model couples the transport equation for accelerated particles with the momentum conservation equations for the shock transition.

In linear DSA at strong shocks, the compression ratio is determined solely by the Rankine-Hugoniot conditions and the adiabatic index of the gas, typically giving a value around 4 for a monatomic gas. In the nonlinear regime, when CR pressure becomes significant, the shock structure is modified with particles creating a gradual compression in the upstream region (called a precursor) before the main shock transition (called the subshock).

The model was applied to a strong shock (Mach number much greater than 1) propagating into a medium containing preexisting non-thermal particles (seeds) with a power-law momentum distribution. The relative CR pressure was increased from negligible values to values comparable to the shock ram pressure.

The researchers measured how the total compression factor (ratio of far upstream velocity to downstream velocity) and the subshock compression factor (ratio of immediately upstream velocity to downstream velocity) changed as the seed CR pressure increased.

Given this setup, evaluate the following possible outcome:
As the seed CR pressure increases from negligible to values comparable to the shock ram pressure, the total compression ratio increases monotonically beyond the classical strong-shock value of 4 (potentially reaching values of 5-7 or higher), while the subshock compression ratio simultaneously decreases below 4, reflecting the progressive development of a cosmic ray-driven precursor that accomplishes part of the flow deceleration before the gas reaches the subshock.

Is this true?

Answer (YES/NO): NO